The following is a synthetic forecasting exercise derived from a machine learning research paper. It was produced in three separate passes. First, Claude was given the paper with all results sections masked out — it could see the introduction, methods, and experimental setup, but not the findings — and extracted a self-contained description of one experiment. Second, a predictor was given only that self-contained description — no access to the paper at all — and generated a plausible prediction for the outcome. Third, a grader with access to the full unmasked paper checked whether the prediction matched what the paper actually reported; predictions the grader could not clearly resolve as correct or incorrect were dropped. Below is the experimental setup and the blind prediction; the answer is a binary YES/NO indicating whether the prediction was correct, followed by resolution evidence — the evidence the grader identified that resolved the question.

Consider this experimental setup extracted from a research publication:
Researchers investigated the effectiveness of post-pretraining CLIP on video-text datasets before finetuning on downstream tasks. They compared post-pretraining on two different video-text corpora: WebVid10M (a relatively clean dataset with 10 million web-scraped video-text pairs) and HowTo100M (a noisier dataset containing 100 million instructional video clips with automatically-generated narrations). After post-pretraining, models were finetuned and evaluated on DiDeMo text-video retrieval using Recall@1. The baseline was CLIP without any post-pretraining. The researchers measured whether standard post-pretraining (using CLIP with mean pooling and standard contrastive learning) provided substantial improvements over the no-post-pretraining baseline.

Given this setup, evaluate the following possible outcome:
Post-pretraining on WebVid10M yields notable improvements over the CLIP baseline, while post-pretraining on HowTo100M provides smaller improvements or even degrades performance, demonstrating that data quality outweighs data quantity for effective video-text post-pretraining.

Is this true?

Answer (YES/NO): NO